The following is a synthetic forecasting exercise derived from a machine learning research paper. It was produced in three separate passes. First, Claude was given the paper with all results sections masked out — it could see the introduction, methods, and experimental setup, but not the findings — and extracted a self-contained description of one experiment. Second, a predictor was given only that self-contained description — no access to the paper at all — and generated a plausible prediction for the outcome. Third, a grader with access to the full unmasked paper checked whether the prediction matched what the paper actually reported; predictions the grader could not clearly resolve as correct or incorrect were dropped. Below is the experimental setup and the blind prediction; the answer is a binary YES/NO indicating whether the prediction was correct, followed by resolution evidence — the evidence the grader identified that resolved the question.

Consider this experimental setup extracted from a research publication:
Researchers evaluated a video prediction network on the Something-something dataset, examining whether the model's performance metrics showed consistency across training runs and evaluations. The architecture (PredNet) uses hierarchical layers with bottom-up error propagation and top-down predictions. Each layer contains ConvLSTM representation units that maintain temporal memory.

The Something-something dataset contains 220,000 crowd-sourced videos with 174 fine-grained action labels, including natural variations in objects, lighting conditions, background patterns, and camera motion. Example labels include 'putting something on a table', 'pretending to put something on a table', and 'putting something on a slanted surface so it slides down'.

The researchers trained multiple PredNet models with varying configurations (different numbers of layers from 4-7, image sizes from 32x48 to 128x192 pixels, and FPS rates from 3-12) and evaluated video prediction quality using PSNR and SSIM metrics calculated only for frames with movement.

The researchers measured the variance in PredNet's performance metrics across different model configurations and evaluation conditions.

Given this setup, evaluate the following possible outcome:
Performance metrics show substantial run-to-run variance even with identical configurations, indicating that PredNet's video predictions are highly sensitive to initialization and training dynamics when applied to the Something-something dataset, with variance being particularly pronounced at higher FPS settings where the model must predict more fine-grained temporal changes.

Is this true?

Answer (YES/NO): NO